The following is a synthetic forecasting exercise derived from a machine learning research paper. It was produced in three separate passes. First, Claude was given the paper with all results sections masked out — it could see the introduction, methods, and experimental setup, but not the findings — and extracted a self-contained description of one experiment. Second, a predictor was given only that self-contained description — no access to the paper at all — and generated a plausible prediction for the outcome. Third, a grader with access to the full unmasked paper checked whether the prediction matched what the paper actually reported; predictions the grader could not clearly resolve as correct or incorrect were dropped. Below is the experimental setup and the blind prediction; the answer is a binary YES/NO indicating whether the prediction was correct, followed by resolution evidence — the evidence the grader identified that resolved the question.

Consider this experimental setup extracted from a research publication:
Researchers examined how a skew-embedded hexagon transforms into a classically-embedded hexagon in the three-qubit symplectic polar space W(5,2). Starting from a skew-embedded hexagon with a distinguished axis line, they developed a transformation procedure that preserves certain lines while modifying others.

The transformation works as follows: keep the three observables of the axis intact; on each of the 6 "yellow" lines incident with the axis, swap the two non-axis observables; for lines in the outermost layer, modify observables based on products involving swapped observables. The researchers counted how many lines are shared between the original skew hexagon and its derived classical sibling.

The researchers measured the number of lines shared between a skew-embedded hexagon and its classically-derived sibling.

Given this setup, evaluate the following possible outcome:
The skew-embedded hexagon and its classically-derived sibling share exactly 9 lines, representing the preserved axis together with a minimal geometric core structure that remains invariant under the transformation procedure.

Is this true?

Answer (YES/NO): NO